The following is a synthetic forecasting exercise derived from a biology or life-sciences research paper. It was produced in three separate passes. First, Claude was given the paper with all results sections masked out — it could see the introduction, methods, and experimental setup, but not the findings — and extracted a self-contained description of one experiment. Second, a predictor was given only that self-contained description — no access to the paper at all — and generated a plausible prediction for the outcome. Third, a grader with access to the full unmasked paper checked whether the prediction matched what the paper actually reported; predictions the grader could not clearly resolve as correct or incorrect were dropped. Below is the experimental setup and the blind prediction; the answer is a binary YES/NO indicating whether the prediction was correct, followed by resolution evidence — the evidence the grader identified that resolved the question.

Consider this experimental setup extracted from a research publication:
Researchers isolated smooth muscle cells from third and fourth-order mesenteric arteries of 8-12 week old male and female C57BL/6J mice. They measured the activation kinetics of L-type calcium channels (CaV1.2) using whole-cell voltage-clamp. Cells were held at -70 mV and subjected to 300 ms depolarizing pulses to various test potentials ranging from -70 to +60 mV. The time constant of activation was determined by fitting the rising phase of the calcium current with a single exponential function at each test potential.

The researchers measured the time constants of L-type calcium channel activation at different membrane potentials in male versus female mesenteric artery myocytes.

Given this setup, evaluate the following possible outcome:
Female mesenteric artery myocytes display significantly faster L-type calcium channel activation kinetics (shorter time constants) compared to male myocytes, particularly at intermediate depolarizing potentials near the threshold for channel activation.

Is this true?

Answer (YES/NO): NO